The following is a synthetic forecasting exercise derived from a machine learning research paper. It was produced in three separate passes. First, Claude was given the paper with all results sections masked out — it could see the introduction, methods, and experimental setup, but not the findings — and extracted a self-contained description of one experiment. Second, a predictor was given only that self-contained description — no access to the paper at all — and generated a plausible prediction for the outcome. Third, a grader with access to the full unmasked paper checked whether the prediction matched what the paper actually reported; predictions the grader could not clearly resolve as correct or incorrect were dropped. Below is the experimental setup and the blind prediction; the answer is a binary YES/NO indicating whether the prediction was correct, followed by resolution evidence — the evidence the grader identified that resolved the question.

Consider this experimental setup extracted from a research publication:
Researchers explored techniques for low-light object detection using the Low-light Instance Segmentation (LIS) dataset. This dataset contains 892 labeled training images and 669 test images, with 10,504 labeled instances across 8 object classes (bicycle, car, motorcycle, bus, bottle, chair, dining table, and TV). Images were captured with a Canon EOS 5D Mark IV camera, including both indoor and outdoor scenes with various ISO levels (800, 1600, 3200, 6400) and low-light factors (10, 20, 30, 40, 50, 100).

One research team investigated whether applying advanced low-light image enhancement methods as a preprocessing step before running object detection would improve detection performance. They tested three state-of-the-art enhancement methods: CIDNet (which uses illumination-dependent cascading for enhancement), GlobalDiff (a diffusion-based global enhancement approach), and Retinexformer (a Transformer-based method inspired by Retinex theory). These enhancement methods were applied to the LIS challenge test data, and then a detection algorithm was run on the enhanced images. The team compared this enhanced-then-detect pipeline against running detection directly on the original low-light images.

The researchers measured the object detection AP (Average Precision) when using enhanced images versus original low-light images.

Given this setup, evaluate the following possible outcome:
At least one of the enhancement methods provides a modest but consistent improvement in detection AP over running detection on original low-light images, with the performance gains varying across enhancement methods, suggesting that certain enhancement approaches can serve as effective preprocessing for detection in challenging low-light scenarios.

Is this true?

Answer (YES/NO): NO